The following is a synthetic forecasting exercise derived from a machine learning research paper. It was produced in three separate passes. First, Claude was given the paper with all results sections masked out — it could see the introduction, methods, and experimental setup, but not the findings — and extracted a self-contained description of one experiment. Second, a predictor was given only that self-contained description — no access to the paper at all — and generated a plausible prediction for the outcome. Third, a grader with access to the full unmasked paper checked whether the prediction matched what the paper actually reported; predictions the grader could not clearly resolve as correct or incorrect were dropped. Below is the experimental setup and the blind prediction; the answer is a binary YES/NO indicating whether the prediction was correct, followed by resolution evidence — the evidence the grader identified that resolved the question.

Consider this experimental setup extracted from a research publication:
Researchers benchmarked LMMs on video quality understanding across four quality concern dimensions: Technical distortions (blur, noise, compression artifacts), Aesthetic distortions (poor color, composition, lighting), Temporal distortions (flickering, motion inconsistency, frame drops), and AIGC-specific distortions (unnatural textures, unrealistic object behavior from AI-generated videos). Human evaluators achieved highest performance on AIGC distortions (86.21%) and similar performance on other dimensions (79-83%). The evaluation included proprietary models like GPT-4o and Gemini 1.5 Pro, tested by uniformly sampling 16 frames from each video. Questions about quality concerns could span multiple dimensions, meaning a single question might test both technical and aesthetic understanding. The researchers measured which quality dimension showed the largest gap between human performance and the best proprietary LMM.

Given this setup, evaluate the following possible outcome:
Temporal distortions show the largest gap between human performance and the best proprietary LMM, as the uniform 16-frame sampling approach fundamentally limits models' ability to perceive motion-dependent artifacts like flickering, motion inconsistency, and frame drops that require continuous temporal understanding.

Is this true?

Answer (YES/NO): NO